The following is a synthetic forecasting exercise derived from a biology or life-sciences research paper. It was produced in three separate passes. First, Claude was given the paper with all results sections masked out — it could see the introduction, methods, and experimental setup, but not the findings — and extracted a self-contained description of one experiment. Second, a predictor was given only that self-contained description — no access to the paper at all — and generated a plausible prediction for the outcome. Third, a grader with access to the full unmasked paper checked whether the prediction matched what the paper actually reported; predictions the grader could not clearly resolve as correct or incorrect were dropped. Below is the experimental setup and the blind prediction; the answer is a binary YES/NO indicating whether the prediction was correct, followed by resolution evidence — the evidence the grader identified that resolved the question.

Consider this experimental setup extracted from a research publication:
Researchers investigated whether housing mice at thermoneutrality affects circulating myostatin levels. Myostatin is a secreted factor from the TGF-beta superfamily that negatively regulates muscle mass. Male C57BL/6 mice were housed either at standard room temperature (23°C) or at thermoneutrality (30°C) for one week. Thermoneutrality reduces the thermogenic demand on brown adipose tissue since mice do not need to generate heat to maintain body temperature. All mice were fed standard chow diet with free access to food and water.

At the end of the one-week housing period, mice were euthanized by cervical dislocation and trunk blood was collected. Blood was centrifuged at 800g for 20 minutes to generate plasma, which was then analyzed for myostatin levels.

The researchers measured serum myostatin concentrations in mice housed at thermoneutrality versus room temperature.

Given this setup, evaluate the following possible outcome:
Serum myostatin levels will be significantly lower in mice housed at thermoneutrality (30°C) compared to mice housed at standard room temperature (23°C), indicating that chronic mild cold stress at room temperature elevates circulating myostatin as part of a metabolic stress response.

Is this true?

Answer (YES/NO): NO